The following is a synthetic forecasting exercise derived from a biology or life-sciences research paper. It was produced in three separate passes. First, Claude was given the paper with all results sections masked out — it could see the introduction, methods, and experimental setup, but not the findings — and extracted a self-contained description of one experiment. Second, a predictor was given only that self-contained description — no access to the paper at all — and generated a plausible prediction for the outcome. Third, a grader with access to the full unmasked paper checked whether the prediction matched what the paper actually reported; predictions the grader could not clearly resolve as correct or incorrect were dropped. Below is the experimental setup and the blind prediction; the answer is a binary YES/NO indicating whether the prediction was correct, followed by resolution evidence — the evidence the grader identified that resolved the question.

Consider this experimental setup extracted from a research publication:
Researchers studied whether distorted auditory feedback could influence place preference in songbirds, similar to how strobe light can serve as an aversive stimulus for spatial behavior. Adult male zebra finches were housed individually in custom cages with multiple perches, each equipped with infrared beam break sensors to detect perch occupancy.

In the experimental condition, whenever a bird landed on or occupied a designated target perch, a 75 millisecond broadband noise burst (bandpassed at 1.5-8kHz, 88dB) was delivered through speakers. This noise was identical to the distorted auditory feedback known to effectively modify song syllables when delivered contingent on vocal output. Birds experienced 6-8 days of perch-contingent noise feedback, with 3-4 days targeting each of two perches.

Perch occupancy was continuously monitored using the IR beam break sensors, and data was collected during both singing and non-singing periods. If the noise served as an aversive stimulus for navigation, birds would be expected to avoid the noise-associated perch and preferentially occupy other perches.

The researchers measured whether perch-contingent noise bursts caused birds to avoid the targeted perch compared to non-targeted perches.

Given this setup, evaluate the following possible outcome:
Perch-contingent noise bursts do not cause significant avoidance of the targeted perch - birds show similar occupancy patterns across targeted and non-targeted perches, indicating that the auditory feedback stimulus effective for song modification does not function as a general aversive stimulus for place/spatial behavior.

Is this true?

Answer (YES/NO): NO